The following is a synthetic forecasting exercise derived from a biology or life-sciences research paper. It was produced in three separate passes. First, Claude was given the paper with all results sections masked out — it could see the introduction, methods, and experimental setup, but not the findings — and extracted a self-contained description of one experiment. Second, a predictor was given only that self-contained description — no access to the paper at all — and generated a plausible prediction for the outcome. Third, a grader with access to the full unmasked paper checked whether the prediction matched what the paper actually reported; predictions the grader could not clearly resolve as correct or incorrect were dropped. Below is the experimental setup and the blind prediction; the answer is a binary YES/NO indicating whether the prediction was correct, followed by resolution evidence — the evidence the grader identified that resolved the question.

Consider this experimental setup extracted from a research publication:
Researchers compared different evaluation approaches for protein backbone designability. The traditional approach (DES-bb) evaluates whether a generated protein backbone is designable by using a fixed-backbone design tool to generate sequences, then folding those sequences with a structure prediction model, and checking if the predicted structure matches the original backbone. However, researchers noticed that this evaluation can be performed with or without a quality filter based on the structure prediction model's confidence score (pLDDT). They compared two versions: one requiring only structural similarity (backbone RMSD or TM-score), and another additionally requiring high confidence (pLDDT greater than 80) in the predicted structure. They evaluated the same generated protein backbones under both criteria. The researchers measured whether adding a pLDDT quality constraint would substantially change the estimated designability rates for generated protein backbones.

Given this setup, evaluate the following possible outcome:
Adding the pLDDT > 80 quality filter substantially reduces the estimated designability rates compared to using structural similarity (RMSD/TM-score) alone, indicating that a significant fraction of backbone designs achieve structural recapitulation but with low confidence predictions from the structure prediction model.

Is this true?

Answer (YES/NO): YES